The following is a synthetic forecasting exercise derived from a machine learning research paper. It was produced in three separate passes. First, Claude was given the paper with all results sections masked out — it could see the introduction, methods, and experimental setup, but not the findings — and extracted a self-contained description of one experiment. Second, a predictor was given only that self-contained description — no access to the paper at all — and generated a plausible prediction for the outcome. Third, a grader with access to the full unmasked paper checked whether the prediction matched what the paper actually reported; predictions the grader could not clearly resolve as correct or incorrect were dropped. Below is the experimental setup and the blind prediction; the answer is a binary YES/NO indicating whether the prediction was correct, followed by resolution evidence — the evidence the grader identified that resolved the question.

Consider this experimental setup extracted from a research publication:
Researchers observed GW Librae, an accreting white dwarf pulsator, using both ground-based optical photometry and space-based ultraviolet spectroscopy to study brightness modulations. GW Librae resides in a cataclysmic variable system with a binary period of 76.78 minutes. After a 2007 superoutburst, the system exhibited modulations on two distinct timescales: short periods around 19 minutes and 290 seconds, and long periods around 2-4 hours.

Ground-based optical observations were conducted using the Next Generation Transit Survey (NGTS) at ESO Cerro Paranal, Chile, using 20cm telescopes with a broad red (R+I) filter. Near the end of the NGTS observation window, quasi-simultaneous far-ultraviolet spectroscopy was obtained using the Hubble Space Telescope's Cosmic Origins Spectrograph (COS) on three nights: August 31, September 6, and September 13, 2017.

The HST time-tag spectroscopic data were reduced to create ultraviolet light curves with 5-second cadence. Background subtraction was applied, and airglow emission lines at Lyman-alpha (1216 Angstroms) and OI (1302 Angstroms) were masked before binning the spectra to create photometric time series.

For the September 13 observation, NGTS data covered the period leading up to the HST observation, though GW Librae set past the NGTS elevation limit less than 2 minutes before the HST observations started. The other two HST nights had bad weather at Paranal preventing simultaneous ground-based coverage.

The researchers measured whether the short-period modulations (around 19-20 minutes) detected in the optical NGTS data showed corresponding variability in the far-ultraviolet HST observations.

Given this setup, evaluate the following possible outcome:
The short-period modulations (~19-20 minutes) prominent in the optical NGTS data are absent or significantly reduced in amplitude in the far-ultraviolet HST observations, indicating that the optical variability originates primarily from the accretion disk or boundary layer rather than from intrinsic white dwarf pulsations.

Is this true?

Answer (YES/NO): NO